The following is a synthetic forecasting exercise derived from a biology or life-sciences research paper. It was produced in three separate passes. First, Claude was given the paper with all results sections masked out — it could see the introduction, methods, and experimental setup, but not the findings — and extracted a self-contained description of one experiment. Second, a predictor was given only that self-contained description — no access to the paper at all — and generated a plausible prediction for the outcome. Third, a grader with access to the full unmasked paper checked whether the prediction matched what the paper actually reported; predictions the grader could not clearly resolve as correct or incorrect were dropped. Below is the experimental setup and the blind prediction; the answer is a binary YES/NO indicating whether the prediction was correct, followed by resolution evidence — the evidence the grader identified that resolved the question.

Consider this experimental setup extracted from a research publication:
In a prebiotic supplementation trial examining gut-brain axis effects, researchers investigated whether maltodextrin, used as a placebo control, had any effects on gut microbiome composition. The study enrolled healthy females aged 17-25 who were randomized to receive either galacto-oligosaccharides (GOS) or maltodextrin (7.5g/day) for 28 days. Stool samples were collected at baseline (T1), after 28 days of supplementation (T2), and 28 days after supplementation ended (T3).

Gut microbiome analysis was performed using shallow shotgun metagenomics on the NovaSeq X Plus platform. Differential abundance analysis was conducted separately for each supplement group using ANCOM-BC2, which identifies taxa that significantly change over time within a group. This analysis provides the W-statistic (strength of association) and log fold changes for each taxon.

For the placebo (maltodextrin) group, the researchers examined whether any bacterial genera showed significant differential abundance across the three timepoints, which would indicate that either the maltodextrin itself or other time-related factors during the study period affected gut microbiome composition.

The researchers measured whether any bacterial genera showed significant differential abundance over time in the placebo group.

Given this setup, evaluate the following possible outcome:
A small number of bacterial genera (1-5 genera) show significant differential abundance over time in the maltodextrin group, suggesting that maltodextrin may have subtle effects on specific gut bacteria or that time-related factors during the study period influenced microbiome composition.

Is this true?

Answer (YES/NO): NO